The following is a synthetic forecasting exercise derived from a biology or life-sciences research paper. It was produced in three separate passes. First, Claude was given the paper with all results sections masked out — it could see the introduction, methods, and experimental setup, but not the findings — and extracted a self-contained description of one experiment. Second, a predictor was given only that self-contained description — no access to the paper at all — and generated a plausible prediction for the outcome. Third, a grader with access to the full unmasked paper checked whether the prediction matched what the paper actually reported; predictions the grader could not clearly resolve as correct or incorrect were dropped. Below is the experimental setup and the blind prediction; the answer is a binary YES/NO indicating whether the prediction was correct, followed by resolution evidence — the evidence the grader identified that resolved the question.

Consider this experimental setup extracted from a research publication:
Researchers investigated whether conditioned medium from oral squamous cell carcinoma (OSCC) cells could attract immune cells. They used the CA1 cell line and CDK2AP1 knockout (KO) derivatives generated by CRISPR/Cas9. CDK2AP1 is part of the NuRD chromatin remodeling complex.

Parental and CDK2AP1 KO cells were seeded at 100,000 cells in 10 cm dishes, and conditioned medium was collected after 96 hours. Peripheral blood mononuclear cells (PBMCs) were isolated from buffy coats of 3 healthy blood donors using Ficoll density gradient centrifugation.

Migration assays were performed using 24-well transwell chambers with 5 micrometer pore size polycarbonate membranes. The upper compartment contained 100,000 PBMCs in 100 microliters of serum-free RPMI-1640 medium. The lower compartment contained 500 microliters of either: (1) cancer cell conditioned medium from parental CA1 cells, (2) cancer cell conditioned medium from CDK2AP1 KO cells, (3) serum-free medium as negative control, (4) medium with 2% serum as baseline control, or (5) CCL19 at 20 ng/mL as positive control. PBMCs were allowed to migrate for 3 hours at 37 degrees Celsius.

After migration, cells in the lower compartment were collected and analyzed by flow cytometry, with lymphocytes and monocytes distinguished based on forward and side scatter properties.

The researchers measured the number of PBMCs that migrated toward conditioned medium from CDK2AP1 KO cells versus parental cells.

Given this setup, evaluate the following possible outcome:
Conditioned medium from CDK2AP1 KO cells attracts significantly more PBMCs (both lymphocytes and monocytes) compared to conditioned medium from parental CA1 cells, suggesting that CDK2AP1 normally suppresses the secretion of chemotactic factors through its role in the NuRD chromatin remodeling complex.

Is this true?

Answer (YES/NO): NO